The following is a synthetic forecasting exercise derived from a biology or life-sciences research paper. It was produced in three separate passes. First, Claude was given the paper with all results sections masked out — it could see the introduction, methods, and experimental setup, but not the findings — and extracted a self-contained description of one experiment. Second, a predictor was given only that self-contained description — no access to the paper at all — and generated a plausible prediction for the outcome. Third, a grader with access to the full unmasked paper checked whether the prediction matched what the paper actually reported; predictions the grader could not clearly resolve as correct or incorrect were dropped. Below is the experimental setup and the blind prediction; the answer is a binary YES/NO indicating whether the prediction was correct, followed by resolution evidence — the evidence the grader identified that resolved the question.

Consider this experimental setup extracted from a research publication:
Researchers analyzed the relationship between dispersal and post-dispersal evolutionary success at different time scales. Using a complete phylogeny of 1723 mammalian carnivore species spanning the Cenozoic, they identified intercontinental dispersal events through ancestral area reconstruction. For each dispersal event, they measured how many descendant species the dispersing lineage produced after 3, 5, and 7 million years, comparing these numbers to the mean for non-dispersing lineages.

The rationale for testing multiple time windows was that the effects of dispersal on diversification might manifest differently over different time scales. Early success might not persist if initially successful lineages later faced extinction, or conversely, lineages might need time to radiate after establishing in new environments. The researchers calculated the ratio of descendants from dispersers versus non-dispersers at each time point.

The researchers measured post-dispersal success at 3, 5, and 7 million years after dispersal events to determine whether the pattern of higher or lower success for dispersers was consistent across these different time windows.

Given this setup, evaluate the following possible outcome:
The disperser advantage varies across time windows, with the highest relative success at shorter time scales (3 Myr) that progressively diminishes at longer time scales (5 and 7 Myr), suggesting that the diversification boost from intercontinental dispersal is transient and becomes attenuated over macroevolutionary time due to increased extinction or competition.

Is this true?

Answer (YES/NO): NO